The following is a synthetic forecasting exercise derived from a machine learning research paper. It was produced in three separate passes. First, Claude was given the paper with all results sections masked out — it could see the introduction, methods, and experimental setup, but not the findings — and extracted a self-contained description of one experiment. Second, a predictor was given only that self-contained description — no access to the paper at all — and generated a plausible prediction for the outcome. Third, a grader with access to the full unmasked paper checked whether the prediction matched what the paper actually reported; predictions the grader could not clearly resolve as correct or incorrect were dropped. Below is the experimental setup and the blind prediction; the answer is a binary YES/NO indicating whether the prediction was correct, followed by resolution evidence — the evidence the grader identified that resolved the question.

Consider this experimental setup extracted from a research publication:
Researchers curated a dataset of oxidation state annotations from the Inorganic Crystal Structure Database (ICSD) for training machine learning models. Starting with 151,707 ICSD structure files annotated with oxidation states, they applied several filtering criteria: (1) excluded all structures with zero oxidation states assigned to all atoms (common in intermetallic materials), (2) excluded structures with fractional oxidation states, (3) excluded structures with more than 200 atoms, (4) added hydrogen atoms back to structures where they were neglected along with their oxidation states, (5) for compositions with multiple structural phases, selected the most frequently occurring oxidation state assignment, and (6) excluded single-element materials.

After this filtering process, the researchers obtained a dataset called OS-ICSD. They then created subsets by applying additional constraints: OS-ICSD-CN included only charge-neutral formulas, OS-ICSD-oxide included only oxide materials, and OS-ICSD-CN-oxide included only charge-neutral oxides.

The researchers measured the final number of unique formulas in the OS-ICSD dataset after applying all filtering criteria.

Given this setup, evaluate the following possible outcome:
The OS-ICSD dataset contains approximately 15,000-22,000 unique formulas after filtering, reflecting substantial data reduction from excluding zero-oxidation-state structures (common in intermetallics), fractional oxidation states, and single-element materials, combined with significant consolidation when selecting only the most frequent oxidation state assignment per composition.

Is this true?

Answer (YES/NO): NO